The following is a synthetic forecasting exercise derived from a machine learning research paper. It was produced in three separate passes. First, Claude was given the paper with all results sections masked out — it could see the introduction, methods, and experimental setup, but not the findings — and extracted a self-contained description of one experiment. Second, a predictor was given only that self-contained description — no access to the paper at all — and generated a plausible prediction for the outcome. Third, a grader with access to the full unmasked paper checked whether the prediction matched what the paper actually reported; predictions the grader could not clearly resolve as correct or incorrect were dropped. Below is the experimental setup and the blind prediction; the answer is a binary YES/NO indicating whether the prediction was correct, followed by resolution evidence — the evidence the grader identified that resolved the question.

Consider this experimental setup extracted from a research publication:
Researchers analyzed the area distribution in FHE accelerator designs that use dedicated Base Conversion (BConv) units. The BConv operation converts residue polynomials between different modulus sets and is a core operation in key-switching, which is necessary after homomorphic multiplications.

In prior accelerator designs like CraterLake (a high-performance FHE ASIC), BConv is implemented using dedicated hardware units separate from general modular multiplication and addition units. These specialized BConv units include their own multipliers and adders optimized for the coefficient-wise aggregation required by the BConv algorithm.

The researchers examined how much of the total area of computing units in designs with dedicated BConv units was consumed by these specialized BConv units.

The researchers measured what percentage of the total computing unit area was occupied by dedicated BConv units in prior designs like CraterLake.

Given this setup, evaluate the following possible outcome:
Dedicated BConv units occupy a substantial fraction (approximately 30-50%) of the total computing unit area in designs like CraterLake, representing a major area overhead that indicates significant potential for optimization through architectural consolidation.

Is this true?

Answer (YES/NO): NO